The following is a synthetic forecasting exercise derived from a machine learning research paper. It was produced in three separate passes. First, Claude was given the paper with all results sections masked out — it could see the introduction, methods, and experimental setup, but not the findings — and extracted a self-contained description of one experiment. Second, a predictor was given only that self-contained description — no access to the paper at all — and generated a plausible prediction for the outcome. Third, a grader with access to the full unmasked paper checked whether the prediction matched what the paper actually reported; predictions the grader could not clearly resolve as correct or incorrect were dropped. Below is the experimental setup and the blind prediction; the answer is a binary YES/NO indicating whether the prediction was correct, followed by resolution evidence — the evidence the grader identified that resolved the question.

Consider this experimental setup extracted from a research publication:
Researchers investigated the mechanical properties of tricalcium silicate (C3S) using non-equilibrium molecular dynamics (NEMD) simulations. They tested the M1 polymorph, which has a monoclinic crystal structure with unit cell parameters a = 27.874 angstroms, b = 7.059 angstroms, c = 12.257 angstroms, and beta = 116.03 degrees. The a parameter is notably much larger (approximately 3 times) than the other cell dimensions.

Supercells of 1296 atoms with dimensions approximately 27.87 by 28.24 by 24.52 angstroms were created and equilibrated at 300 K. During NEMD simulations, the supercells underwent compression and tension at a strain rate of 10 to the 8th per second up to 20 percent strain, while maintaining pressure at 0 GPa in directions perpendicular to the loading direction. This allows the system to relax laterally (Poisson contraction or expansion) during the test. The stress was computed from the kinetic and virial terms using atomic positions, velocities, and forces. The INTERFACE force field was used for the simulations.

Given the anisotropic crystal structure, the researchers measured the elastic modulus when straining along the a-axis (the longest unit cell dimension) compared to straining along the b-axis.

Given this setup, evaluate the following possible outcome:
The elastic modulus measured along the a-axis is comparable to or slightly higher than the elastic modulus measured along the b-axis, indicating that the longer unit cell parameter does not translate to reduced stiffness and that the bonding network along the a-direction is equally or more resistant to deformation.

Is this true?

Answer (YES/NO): NO